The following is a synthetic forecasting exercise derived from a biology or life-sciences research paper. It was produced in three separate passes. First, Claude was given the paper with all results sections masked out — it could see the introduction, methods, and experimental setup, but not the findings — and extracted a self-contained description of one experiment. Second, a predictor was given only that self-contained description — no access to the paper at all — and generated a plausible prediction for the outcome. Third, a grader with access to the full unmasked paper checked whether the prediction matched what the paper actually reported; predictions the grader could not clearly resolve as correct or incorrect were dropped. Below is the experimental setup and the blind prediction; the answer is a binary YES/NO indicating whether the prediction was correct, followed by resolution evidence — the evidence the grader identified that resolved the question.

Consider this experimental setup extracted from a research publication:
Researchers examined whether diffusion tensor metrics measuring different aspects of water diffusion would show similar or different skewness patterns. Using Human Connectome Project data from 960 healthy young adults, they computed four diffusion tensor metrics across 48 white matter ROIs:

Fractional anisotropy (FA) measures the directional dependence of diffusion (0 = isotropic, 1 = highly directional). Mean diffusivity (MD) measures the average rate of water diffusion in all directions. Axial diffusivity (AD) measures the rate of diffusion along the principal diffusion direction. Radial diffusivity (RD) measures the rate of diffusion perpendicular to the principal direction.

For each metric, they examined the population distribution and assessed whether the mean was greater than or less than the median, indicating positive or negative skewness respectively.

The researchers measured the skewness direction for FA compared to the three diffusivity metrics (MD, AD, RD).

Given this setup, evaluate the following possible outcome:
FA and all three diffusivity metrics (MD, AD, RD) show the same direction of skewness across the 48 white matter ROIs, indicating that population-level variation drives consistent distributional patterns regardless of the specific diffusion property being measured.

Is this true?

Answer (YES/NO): NO